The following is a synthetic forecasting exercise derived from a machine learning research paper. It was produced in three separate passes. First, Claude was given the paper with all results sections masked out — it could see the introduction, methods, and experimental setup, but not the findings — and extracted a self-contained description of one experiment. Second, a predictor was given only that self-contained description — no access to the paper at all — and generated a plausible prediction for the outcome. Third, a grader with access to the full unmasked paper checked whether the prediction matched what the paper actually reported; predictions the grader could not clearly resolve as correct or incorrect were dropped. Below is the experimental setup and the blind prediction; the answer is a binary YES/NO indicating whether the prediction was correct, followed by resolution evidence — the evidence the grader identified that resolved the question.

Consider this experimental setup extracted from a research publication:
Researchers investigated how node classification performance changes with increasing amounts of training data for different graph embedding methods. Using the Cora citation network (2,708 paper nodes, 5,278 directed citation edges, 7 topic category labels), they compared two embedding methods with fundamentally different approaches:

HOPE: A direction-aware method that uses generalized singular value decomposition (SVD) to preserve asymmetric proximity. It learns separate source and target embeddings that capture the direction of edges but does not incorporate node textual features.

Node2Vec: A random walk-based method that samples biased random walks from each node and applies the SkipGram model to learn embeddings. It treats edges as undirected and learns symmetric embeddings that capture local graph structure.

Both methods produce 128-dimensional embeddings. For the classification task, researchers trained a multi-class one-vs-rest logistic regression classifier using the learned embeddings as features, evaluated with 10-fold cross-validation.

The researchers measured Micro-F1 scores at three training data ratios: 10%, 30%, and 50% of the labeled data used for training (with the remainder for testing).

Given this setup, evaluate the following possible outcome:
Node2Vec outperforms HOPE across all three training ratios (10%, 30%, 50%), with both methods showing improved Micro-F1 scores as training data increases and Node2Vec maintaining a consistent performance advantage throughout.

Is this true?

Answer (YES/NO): YES